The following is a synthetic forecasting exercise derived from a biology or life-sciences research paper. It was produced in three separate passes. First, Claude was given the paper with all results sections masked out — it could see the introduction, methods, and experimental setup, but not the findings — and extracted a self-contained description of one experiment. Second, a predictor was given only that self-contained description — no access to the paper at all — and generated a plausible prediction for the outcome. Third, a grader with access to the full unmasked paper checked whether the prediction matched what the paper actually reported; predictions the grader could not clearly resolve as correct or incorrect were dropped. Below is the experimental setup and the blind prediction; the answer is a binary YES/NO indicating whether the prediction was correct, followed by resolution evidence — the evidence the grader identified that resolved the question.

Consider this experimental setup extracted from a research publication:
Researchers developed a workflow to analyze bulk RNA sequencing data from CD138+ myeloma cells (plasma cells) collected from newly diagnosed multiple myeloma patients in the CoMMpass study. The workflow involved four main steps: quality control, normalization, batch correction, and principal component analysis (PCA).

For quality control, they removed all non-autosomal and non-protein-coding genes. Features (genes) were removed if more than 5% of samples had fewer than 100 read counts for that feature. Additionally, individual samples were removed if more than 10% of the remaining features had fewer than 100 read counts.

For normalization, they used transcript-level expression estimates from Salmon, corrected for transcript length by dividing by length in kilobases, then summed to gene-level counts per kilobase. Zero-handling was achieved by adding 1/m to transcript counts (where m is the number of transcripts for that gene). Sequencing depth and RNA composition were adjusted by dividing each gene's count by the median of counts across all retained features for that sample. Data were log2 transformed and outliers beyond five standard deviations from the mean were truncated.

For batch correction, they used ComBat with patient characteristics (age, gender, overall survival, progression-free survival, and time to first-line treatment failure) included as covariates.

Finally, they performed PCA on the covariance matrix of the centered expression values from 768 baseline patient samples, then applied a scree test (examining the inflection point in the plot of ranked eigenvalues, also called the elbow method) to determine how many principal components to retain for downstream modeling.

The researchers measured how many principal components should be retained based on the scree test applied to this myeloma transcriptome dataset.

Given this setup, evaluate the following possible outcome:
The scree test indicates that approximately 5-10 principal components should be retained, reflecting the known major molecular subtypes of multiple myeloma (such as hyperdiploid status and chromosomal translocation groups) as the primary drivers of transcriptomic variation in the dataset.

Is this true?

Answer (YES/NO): NO